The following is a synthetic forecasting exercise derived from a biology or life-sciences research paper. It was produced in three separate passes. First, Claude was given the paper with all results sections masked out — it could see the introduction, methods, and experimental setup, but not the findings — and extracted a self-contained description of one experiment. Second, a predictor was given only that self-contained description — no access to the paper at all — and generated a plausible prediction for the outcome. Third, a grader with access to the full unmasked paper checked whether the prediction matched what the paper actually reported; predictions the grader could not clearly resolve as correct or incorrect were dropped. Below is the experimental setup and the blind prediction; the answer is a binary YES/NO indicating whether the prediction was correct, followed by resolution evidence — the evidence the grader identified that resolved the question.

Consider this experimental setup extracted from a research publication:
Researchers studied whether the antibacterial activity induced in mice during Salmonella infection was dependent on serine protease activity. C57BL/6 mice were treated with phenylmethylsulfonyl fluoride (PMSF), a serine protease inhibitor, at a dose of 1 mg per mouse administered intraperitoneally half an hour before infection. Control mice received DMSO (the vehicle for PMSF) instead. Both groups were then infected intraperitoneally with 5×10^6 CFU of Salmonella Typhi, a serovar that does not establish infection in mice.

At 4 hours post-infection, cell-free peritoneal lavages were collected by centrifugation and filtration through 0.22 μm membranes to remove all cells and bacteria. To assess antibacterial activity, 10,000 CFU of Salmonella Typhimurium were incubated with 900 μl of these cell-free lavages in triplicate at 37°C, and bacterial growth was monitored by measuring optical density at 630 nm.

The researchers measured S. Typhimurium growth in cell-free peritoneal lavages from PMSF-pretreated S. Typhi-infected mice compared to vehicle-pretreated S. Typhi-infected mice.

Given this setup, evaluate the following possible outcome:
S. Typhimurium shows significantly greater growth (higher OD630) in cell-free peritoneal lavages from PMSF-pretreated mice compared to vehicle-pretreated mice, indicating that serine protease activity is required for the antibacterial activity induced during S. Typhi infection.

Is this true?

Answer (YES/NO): YES